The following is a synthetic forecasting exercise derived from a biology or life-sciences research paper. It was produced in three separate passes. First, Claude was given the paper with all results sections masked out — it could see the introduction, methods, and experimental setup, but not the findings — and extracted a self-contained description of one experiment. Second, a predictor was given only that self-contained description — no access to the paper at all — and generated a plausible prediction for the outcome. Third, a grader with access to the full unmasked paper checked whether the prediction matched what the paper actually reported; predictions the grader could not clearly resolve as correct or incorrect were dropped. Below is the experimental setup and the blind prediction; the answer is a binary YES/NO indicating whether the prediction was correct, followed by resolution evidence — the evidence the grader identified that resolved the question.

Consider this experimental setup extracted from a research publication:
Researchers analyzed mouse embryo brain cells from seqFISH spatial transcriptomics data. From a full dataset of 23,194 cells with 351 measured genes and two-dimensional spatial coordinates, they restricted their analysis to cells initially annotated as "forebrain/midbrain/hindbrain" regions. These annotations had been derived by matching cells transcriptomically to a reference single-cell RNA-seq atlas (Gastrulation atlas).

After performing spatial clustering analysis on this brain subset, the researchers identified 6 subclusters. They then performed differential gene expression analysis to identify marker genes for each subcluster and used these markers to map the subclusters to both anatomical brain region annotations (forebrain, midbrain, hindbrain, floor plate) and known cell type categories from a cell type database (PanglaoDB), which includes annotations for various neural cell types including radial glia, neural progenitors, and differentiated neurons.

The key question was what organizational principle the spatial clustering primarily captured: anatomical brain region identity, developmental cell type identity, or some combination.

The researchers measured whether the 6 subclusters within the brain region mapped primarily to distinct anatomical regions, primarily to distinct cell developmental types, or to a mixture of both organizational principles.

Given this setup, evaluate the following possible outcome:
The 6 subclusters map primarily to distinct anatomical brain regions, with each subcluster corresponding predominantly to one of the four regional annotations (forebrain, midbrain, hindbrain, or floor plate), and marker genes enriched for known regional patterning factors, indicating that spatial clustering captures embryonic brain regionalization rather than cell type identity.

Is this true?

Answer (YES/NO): NO